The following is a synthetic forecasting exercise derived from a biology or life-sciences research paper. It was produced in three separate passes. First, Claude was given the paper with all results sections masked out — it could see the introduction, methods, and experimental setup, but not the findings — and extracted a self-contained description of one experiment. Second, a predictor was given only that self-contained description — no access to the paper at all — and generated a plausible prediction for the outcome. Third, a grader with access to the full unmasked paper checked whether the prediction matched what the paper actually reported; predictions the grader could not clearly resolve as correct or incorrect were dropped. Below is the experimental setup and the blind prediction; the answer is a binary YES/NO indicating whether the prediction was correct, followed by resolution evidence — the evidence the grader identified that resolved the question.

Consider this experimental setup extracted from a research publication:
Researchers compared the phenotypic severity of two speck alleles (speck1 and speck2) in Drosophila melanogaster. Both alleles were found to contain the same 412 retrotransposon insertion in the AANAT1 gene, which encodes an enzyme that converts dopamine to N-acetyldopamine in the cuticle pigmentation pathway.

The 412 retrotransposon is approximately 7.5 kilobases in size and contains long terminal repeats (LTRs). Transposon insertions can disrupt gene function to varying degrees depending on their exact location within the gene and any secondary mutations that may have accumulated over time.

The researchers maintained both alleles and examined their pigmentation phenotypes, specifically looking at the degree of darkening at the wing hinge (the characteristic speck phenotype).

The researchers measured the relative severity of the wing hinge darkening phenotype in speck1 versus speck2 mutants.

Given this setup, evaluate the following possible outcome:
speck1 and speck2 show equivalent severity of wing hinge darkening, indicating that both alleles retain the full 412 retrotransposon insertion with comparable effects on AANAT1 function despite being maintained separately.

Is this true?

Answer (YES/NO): NO